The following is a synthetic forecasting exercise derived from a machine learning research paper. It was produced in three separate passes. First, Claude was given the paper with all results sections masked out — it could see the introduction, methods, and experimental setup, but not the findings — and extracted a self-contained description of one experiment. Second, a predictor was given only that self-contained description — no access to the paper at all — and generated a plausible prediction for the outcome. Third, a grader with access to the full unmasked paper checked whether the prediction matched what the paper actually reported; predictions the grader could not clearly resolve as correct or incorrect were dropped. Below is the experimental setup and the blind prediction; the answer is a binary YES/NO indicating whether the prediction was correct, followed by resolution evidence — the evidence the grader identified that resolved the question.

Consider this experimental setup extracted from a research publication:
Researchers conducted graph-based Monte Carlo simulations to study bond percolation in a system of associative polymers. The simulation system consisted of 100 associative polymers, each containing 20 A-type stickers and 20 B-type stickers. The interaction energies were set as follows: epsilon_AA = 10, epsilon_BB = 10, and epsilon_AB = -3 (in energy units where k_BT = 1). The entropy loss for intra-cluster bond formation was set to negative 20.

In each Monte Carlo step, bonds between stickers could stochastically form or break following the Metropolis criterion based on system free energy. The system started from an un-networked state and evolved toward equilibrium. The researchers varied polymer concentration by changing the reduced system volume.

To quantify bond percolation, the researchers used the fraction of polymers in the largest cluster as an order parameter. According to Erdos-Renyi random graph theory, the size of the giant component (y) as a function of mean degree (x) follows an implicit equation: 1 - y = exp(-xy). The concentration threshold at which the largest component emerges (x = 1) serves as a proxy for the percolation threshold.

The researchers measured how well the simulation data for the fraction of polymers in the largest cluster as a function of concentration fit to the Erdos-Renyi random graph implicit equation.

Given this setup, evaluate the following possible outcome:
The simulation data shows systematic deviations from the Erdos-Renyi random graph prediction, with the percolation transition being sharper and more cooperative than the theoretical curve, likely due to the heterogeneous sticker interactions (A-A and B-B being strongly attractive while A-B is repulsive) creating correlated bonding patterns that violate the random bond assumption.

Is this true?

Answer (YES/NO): NO